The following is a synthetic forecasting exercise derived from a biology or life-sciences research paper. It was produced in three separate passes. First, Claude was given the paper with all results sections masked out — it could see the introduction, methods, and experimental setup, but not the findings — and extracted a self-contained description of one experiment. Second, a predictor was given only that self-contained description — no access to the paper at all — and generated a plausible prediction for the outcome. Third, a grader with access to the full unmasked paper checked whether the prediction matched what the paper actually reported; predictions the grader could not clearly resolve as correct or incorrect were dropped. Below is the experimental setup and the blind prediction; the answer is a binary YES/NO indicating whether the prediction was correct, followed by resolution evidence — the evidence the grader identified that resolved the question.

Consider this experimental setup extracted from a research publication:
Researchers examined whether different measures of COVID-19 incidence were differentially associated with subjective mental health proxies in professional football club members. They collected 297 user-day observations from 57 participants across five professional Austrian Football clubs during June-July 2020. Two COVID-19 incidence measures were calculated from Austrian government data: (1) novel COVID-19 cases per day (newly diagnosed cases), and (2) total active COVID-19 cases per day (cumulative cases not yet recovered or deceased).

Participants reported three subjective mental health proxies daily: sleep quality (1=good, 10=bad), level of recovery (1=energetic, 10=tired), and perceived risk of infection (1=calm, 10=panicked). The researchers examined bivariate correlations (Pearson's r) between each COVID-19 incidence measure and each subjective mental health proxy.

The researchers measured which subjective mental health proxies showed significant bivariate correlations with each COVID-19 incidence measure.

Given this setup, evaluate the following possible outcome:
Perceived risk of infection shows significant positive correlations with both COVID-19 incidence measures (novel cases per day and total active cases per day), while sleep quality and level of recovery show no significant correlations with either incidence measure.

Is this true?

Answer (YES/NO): NO